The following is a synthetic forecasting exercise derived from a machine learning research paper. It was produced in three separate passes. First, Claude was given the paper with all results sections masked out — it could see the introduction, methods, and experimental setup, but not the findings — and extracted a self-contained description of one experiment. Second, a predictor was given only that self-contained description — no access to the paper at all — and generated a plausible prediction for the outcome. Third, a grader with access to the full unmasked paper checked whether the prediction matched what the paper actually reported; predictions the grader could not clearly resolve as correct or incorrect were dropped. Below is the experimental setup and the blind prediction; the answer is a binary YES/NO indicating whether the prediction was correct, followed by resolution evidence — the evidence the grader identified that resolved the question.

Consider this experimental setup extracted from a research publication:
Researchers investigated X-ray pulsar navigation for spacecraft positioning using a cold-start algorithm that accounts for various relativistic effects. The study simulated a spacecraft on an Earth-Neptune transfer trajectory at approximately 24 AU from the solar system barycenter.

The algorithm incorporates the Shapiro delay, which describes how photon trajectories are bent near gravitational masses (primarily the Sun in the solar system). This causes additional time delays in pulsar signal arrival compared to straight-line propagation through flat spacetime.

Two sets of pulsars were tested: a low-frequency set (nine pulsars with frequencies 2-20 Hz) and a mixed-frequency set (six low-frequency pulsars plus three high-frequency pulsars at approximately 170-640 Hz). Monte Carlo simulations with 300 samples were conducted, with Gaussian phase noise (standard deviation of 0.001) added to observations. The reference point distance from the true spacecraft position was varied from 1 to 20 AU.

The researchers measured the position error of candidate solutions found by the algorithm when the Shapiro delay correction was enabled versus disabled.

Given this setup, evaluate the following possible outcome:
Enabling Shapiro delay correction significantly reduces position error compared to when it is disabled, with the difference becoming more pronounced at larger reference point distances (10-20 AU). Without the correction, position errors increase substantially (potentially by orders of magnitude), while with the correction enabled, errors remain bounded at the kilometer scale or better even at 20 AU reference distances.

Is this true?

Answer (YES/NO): NO